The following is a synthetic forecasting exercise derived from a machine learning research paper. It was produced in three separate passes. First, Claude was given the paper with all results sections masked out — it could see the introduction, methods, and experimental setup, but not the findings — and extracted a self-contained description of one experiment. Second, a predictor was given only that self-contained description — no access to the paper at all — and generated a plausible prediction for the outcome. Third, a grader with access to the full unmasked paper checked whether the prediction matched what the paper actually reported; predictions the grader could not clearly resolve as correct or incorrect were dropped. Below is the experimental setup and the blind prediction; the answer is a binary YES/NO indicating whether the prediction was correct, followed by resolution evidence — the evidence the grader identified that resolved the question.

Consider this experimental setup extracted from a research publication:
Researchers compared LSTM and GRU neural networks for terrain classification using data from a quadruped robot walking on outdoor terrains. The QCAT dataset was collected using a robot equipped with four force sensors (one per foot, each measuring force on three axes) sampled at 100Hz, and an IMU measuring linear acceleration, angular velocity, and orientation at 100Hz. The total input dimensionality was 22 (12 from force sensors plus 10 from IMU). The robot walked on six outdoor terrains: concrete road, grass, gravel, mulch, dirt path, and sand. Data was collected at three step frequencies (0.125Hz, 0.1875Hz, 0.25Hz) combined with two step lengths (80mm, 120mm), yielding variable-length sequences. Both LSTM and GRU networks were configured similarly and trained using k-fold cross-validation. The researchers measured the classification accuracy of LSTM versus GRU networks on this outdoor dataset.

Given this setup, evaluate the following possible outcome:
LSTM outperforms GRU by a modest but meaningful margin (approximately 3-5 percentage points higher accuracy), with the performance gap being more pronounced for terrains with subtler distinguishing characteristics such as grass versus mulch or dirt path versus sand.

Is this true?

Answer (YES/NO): NO